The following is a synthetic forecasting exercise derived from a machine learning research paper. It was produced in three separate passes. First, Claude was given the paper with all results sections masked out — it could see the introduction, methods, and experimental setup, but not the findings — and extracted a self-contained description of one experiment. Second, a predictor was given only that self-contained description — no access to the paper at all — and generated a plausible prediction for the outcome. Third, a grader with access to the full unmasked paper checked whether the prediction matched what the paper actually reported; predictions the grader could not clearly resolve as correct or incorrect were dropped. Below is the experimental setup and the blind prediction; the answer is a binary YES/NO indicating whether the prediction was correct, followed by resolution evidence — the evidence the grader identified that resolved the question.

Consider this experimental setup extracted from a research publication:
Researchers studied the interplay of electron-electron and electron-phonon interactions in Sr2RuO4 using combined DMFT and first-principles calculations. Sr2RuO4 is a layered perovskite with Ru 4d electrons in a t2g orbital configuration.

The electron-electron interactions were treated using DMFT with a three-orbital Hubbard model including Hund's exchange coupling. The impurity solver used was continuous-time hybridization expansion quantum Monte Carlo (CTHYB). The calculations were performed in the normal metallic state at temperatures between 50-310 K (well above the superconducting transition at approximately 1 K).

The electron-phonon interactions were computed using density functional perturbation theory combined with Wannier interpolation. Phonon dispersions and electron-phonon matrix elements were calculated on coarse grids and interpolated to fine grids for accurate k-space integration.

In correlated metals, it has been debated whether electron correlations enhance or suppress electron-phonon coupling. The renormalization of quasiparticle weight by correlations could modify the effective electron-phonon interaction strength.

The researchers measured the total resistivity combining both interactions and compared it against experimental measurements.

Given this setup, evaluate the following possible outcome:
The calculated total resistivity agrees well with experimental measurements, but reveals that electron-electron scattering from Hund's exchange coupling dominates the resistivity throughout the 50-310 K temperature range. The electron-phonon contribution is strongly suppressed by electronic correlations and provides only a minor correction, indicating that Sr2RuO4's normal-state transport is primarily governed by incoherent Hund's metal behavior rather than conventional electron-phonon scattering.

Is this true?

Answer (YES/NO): NO